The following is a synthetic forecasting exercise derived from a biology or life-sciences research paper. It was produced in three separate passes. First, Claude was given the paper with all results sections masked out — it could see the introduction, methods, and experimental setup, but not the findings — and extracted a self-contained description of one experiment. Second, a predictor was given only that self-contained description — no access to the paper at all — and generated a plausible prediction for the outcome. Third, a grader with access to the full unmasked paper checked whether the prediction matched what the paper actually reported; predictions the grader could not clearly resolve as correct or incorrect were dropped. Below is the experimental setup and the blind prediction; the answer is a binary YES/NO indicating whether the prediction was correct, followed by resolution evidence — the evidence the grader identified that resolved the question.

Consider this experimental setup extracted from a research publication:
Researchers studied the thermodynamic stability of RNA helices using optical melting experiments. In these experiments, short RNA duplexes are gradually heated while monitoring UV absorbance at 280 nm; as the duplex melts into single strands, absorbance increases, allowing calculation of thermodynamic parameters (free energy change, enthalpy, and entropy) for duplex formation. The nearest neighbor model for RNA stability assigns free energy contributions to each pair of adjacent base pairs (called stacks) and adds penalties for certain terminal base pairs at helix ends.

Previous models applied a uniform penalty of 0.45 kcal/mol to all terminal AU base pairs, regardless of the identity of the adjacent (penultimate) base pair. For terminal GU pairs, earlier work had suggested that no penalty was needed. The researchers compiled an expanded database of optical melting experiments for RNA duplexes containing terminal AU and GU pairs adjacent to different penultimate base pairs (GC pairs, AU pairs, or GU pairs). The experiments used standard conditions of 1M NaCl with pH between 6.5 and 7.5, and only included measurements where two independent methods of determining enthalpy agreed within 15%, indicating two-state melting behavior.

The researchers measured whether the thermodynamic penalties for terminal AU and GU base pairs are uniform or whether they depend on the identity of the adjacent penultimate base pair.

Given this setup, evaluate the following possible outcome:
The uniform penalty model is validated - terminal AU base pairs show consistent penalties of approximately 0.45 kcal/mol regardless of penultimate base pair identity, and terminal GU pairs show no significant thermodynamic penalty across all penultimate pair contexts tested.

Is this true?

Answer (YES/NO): NO